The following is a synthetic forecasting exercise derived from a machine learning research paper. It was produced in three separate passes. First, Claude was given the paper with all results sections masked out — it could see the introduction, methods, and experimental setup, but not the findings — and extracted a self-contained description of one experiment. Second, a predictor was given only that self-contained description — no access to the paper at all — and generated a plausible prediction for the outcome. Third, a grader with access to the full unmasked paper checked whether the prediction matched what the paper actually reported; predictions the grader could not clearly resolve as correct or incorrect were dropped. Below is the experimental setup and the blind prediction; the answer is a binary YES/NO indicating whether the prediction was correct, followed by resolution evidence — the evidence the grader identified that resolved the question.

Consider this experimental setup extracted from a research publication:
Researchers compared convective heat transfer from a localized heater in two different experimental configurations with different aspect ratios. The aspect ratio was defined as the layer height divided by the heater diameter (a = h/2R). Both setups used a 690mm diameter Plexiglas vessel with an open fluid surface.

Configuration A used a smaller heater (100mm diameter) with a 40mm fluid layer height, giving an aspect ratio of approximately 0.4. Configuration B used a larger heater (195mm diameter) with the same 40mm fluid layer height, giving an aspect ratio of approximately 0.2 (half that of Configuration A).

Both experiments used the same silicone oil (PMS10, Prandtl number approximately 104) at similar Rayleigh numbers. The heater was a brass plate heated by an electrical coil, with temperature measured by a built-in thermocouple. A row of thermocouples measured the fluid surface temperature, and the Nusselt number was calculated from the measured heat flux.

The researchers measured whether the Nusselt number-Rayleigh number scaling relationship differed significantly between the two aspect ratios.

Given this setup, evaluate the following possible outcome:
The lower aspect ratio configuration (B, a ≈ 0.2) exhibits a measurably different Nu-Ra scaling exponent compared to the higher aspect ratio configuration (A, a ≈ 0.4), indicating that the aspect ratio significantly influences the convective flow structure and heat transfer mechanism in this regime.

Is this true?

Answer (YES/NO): NO